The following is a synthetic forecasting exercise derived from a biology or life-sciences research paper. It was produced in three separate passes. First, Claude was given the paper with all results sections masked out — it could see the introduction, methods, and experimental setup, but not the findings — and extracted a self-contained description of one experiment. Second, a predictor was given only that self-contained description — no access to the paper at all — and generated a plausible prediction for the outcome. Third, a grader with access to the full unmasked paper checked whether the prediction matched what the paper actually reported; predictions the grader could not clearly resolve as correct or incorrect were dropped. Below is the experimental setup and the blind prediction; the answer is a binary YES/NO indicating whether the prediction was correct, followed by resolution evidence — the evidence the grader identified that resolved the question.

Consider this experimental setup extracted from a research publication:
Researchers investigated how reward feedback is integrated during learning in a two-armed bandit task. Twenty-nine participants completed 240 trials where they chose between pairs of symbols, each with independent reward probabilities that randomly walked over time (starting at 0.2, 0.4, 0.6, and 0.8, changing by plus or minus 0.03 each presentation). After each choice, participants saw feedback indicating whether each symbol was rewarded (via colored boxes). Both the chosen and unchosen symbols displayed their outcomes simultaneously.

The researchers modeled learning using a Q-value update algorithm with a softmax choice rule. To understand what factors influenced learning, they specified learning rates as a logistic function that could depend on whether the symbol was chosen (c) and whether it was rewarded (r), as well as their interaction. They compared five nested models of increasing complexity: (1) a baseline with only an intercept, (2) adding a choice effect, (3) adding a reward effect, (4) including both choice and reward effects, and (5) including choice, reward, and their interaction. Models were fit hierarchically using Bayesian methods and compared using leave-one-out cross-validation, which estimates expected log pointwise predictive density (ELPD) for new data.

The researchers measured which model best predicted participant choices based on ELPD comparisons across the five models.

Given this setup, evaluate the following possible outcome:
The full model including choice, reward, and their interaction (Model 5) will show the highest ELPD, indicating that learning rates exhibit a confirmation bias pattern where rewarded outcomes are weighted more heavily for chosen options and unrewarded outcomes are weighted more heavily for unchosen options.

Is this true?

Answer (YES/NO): YES